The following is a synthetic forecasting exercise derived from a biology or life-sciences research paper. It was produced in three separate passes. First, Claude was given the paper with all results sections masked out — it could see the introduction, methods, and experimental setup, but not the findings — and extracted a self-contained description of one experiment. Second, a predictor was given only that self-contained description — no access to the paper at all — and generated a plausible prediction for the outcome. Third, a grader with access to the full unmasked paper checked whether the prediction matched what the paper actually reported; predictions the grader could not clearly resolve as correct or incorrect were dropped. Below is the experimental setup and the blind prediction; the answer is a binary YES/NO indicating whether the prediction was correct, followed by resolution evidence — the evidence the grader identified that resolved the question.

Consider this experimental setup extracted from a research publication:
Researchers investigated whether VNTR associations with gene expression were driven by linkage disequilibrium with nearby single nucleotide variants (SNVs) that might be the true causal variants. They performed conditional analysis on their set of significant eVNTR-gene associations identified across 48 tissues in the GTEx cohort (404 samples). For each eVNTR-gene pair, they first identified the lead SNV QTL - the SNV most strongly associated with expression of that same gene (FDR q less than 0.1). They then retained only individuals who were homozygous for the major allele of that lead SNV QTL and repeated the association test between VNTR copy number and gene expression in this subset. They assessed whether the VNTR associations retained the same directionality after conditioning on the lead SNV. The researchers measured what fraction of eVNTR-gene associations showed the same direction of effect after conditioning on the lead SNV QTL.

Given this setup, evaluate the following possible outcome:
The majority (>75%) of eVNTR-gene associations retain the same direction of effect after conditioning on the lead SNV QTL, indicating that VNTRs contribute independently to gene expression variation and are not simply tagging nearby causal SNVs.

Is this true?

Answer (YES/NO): YES